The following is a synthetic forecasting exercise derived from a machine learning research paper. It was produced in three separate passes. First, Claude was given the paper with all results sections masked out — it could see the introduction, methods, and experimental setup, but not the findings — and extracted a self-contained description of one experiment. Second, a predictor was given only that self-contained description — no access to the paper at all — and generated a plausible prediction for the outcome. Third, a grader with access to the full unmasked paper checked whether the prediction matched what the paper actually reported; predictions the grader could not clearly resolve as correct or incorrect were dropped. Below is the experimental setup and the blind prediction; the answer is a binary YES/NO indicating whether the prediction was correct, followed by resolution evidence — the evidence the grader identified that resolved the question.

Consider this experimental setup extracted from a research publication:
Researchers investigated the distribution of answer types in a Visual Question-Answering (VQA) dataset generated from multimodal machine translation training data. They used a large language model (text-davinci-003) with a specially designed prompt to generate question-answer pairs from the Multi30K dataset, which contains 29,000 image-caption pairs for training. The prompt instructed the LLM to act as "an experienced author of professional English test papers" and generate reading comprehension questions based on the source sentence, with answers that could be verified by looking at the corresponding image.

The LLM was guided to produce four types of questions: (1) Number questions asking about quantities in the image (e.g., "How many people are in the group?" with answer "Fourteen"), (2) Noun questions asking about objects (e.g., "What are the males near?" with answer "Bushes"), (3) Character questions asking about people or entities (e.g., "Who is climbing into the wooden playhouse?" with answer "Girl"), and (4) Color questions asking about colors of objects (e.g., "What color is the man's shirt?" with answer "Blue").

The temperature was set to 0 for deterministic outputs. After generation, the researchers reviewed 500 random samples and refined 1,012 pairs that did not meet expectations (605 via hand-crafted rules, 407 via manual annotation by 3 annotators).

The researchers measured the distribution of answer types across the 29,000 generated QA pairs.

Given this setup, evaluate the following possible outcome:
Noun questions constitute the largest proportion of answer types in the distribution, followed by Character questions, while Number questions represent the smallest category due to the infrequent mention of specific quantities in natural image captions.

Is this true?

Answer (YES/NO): NO